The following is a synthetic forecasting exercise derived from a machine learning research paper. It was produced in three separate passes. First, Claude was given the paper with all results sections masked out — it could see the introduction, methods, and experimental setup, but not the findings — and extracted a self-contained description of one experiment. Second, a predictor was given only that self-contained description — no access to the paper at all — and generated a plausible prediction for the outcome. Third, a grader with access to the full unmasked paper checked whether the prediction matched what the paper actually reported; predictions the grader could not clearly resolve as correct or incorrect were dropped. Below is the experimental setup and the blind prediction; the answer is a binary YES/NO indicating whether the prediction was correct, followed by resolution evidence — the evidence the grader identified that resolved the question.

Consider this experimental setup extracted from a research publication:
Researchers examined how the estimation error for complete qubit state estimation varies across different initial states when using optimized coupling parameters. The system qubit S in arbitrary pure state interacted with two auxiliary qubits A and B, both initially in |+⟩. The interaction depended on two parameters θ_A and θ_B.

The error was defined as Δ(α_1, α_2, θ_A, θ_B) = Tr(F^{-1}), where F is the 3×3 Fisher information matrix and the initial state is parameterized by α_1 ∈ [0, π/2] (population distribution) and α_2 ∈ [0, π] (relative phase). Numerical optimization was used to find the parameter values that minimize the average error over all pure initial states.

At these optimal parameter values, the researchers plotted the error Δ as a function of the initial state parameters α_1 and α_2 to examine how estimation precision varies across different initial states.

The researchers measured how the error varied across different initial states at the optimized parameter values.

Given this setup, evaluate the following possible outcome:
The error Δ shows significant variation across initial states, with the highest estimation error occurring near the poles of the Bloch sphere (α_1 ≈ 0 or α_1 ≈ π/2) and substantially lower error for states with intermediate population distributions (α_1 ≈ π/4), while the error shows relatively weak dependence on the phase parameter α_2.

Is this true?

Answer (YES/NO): NO